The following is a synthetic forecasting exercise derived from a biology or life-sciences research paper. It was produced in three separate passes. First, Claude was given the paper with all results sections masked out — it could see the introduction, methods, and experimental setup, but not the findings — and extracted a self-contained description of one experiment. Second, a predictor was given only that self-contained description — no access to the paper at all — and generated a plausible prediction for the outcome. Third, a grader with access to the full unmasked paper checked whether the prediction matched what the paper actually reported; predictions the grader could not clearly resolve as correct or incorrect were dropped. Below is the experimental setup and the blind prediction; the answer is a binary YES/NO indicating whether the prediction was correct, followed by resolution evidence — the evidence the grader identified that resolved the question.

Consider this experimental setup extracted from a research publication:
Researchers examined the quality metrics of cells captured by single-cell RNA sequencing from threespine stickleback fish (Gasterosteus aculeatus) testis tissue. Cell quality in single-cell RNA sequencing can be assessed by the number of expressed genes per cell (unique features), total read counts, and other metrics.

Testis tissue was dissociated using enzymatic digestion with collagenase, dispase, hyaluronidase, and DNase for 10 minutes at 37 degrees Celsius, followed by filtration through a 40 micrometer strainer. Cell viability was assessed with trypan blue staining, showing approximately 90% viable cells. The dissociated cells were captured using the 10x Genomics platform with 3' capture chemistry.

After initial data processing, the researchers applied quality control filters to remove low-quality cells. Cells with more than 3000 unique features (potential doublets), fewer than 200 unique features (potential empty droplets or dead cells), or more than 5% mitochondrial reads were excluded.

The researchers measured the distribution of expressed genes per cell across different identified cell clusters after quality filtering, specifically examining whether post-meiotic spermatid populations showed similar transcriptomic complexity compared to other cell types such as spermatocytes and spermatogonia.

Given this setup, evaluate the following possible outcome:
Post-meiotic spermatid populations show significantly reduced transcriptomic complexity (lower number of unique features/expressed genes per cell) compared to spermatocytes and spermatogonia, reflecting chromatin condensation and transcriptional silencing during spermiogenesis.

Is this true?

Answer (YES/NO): NO